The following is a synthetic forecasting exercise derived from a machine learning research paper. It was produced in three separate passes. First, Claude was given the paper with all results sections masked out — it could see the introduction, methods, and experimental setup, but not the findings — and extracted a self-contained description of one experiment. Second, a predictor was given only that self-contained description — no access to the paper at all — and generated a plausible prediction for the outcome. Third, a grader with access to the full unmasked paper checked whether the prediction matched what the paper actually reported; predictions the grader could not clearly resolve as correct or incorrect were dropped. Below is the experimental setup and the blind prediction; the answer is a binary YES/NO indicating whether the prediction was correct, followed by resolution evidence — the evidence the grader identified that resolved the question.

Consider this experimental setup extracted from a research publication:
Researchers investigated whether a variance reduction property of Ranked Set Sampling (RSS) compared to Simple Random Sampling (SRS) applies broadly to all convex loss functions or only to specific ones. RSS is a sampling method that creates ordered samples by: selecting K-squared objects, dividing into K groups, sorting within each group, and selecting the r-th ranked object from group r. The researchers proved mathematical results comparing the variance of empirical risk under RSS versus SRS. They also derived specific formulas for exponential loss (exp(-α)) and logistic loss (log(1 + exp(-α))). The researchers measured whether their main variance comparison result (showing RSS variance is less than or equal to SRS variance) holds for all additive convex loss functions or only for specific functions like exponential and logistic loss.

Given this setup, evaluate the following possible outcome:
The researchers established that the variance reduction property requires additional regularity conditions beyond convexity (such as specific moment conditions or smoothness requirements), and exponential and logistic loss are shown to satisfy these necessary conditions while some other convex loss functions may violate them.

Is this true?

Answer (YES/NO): NO